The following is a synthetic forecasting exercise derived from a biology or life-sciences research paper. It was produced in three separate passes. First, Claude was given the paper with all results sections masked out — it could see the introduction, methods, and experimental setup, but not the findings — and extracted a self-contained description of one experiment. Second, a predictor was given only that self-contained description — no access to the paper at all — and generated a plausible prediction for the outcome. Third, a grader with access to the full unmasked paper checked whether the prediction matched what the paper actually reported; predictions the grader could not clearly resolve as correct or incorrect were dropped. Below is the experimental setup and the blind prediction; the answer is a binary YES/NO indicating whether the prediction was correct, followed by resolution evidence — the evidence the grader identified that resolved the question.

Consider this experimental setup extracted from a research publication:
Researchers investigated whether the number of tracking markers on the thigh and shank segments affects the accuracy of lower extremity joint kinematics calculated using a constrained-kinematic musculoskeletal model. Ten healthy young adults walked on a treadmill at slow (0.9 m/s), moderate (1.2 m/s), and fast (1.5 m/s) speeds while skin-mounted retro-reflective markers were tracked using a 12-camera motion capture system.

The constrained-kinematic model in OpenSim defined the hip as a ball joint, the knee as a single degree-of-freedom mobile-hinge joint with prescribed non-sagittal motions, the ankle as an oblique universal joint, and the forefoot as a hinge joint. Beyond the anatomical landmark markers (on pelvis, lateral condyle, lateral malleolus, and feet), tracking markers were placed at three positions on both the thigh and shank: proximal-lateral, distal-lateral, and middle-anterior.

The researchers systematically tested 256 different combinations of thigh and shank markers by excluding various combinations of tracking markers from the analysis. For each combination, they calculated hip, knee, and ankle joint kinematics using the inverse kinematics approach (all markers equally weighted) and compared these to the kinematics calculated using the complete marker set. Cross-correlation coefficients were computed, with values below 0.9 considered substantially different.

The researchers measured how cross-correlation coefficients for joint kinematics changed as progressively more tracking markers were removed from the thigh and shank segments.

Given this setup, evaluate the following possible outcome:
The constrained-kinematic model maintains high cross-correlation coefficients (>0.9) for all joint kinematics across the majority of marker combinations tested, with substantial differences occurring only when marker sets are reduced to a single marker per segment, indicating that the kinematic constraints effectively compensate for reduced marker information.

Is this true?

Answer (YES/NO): NO